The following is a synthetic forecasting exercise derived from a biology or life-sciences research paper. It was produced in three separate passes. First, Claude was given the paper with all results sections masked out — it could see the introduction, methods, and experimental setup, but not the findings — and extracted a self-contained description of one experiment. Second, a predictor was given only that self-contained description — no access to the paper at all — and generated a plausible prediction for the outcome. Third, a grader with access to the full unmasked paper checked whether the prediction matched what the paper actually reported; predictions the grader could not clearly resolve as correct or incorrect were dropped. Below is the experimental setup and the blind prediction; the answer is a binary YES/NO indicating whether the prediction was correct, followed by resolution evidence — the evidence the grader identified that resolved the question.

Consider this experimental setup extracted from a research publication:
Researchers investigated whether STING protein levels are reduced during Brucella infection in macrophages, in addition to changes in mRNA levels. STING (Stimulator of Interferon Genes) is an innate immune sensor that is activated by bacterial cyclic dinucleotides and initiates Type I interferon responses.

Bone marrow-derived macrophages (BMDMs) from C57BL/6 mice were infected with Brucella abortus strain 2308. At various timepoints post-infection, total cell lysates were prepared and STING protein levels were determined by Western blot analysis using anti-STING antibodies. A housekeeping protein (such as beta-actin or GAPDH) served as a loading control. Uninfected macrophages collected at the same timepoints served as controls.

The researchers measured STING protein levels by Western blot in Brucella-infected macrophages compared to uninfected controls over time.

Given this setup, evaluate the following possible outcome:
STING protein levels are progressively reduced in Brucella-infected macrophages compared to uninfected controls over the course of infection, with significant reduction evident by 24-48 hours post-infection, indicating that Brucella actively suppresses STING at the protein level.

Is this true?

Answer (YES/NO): NO